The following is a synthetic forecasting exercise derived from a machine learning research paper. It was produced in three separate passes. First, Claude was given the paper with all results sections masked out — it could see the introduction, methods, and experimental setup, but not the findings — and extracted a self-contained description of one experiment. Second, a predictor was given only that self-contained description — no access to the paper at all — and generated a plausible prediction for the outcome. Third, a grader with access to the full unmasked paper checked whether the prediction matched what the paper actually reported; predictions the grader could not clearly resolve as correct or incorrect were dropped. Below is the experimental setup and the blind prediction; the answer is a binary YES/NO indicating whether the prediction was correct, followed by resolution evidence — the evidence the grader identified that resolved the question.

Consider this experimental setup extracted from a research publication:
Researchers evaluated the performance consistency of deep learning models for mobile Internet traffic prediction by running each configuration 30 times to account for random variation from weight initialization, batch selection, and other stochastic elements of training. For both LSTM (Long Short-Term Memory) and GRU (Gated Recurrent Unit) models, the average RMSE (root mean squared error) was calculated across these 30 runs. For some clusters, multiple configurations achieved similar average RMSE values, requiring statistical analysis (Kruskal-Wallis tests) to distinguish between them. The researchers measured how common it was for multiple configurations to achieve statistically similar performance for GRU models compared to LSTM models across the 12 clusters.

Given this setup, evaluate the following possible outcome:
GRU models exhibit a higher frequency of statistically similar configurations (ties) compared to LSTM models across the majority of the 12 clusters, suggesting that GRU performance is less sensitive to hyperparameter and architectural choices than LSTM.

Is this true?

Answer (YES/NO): YES